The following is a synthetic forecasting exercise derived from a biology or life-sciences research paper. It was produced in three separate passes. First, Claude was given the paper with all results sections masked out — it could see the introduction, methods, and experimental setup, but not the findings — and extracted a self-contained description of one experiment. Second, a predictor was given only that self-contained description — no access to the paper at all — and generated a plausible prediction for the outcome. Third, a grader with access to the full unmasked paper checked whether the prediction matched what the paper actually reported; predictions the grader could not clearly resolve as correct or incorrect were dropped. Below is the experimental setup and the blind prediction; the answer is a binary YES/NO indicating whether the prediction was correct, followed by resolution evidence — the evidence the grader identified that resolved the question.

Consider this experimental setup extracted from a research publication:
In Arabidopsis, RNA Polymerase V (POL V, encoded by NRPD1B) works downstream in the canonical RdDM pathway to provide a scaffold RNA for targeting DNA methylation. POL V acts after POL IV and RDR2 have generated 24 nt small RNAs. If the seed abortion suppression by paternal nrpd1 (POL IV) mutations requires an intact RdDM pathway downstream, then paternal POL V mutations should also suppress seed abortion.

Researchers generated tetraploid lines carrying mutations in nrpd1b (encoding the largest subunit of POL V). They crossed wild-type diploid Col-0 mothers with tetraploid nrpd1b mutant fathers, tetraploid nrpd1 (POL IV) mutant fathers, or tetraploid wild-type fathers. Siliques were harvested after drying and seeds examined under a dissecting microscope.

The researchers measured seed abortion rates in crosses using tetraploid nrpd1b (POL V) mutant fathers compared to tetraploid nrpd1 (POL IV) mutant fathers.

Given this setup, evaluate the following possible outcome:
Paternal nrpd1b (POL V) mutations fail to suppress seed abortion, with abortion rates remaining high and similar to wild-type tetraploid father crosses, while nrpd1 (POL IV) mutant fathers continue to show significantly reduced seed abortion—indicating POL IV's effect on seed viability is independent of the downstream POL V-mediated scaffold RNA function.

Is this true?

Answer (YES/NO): NO